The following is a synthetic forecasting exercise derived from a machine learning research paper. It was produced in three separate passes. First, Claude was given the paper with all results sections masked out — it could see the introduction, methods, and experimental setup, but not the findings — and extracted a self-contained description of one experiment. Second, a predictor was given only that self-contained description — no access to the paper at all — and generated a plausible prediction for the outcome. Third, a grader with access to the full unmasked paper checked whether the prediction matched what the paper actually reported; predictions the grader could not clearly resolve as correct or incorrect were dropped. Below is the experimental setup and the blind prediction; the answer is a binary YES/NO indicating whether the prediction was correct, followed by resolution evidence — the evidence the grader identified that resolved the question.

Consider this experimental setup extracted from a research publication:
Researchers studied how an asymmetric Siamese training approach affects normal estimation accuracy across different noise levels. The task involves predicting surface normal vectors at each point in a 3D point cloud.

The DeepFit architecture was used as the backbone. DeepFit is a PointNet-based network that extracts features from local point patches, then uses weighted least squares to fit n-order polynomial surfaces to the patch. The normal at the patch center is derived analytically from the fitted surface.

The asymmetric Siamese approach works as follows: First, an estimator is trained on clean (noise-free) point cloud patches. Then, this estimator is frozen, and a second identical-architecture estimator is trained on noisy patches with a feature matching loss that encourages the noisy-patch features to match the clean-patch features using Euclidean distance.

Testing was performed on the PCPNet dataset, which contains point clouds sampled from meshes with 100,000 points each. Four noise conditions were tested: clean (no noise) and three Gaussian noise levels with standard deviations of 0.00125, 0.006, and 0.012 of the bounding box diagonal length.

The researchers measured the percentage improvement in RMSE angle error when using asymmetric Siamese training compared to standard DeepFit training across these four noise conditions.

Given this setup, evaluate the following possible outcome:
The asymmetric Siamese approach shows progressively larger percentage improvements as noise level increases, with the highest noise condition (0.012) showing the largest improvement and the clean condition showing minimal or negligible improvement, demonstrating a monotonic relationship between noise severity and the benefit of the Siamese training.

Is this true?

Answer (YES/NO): NO